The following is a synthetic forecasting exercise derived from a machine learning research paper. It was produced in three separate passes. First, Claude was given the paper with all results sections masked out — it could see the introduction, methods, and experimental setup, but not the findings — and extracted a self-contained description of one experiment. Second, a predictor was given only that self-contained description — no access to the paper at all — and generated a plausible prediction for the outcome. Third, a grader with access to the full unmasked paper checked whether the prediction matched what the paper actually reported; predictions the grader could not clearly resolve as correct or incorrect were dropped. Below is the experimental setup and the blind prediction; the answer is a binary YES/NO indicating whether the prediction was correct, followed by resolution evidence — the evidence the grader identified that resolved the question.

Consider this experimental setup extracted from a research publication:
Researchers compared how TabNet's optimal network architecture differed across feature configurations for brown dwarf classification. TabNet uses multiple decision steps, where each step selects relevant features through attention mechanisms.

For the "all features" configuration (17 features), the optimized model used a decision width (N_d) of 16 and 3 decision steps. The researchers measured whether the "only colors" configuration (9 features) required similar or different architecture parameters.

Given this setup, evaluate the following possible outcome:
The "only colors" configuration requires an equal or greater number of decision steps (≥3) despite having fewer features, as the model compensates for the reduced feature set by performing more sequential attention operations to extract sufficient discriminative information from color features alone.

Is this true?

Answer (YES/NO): NO